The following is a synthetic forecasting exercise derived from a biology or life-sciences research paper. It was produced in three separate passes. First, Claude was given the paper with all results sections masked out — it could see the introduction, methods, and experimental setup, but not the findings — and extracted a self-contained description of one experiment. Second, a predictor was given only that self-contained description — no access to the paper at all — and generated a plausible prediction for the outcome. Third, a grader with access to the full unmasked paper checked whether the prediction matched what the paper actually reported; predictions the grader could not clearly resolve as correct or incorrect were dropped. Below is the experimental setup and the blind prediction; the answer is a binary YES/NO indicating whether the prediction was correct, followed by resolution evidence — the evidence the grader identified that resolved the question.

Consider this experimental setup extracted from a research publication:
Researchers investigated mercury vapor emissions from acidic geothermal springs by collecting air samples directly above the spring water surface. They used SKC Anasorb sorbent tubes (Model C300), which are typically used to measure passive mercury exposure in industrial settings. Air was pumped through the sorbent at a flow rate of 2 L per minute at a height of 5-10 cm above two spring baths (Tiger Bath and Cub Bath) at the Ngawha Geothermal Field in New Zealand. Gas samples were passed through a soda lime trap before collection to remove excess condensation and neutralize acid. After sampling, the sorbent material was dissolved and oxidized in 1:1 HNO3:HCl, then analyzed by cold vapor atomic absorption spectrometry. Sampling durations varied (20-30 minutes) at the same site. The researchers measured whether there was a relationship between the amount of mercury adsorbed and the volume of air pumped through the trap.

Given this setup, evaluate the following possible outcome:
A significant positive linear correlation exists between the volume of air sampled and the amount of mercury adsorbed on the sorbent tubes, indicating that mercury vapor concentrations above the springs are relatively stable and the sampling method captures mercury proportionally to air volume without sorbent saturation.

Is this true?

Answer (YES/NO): YES